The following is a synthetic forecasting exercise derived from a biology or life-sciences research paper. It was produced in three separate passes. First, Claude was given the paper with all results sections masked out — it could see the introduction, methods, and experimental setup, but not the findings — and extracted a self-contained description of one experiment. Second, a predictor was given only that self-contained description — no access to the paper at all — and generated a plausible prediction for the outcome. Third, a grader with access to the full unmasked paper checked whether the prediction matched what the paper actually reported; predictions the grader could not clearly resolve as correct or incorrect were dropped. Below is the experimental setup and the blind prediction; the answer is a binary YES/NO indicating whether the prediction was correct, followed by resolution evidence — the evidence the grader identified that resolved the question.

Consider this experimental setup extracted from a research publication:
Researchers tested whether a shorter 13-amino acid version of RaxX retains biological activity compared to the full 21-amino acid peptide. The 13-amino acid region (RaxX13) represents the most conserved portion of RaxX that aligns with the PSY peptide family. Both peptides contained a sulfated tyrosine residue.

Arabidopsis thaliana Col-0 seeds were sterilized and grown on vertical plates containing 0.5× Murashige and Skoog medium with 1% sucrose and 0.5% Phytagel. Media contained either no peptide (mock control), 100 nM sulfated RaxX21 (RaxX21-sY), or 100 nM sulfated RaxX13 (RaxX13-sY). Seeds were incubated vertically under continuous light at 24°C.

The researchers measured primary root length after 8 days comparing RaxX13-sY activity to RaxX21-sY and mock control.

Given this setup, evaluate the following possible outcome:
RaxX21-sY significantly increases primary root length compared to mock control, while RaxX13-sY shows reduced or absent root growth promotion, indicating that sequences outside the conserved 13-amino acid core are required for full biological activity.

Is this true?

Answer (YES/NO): NO